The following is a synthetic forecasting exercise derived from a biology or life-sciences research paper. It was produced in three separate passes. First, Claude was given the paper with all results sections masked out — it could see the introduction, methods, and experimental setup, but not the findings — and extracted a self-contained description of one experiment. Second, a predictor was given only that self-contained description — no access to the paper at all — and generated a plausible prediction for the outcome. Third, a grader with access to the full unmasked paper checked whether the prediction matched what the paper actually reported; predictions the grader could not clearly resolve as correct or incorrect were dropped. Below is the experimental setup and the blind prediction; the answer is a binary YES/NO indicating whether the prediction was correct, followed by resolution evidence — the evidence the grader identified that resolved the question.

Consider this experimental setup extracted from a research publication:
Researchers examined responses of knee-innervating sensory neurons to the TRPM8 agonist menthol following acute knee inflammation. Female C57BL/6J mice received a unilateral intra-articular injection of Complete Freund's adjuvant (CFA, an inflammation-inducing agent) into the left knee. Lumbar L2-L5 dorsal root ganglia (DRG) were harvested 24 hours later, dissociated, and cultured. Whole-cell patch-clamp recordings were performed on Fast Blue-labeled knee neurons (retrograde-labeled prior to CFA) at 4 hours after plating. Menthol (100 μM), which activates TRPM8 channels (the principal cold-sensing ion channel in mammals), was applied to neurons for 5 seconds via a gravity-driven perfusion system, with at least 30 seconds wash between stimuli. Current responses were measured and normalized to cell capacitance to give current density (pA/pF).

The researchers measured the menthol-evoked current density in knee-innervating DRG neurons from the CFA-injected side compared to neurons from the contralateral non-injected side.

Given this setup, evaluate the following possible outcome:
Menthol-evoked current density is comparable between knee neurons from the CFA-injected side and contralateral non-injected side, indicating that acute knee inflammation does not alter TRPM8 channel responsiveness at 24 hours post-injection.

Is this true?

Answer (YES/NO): YES